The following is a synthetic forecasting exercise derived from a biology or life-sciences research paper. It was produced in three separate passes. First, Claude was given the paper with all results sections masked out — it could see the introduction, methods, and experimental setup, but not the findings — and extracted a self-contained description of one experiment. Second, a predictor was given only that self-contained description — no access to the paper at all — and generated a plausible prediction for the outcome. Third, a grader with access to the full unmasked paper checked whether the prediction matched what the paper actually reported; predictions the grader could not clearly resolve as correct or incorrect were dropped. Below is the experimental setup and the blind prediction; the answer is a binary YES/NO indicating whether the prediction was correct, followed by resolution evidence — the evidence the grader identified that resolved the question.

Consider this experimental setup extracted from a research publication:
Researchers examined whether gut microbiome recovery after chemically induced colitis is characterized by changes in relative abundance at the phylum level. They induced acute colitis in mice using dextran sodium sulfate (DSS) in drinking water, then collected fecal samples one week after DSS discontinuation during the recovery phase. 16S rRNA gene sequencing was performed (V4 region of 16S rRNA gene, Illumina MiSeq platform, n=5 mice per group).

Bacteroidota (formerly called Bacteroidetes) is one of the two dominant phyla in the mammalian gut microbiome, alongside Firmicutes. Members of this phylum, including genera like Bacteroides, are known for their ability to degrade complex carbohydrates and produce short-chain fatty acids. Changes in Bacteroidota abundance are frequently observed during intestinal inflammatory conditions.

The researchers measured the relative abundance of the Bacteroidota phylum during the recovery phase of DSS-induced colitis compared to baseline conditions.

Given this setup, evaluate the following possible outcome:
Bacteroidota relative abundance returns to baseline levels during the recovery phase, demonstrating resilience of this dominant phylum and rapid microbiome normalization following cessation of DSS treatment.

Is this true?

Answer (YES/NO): NO